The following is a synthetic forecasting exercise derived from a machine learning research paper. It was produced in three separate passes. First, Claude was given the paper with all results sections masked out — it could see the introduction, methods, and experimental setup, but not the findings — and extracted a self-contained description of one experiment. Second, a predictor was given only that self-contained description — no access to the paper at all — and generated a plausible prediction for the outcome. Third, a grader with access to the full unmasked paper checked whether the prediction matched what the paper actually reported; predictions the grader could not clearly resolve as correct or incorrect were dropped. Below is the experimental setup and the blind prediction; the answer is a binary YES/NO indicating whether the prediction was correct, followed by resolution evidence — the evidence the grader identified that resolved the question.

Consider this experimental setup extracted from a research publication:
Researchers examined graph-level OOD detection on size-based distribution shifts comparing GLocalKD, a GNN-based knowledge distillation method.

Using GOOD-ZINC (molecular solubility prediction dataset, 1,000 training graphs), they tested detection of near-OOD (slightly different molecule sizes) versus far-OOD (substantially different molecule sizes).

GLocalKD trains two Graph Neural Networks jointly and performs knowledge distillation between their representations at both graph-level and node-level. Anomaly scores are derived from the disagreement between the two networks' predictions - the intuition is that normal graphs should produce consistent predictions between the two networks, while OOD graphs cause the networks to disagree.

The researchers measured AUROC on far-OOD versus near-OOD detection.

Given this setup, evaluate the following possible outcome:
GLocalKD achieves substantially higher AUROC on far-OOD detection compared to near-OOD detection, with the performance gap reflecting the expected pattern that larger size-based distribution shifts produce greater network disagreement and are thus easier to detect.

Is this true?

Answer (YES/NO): YES